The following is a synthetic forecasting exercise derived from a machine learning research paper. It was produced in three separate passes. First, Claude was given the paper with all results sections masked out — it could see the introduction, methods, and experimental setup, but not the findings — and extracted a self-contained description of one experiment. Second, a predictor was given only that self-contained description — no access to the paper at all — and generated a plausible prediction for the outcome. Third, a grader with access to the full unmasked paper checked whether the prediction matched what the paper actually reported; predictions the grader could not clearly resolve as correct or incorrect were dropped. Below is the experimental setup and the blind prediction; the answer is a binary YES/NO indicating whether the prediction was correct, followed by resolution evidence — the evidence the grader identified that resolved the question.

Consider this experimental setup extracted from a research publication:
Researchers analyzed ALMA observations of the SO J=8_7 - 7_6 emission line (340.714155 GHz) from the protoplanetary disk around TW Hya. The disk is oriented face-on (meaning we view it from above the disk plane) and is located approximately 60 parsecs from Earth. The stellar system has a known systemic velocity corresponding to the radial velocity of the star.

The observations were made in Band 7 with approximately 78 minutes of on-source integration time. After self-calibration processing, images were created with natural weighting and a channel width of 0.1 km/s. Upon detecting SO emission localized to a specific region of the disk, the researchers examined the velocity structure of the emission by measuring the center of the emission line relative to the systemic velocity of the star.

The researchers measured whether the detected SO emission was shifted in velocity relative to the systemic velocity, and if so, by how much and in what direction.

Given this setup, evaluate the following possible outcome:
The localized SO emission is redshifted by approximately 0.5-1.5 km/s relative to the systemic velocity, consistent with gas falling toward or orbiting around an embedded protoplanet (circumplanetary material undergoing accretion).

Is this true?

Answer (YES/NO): NO